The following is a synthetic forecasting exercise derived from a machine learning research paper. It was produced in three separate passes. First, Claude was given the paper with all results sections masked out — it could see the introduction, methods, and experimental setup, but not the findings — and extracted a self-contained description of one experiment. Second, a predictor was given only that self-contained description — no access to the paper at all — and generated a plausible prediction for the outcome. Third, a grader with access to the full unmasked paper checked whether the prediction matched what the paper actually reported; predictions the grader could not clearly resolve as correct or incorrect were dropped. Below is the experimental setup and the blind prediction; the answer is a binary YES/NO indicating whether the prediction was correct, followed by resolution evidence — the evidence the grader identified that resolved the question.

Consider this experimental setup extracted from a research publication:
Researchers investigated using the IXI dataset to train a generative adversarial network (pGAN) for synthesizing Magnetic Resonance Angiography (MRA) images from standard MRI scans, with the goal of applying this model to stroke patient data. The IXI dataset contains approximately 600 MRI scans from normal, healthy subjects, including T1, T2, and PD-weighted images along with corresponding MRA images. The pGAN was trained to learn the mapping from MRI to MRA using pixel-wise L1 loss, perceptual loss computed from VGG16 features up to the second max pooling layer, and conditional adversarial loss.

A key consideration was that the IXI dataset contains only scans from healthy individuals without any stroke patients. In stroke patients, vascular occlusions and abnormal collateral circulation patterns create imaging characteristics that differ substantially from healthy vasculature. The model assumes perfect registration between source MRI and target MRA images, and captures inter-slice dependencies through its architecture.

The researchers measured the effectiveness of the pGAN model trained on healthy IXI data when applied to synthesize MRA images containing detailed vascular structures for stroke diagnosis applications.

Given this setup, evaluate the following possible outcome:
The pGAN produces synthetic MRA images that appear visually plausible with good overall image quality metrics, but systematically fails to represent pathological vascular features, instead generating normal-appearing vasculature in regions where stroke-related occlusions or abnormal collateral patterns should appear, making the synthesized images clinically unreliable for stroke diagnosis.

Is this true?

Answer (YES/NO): NO